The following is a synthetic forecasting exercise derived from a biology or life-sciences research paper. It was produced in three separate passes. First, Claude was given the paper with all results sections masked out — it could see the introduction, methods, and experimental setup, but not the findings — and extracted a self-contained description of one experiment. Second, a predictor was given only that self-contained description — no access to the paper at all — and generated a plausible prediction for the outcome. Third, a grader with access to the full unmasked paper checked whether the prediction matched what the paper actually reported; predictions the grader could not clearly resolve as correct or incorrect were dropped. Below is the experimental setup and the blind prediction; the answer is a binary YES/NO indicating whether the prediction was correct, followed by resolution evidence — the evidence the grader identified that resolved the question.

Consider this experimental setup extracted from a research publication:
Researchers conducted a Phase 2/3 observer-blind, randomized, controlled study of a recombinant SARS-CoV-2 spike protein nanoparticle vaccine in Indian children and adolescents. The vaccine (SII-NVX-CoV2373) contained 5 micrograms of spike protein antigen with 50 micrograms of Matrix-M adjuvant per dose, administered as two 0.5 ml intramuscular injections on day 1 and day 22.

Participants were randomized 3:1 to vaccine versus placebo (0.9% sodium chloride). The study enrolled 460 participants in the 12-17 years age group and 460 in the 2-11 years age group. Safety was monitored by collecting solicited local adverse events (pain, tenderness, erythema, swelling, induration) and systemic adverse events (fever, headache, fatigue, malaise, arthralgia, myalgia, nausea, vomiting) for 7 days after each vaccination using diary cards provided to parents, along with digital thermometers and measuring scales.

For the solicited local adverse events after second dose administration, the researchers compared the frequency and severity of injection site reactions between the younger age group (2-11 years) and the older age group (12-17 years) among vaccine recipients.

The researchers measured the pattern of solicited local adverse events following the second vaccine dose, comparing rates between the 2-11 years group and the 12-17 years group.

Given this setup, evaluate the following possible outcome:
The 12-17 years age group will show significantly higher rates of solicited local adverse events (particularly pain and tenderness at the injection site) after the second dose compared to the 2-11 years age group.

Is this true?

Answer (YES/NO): NO